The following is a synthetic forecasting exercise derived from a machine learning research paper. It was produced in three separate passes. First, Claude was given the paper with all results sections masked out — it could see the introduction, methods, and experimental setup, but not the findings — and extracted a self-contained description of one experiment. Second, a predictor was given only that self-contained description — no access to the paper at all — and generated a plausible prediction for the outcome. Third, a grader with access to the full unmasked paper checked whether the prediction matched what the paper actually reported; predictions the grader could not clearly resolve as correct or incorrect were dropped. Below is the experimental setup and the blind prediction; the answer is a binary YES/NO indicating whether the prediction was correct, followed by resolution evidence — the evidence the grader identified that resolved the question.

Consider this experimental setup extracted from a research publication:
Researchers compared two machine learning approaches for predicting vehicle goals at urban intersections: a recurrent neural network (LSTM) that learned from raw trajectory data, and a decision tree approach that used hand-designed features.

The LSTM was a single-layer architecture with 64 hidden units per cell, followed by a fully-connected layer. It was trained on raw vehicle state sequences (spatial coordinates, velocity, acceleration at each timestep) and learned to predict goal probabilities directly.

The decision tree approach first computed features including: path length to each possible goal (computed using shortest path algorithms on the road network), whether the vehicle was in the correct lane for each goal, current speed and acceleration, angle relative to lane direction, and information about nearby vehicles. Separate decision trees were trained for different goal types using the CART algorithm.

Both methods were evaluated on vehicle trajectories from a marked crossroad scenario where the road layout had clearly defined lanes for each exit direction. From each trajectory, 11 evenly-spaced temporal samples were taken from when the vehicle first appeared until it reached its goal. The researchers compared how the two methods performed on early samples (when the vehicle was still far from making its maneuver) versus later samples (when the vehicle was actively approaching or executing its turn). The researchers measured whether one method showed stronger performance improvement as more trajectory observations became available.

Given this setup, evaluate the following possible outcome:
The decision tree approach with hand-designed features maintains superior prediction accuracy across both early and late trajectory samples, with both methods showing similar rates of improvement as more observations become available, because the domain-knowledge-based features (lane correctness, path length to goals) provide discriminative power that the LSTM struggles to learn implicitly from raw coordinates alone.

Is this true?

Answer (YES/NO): NO